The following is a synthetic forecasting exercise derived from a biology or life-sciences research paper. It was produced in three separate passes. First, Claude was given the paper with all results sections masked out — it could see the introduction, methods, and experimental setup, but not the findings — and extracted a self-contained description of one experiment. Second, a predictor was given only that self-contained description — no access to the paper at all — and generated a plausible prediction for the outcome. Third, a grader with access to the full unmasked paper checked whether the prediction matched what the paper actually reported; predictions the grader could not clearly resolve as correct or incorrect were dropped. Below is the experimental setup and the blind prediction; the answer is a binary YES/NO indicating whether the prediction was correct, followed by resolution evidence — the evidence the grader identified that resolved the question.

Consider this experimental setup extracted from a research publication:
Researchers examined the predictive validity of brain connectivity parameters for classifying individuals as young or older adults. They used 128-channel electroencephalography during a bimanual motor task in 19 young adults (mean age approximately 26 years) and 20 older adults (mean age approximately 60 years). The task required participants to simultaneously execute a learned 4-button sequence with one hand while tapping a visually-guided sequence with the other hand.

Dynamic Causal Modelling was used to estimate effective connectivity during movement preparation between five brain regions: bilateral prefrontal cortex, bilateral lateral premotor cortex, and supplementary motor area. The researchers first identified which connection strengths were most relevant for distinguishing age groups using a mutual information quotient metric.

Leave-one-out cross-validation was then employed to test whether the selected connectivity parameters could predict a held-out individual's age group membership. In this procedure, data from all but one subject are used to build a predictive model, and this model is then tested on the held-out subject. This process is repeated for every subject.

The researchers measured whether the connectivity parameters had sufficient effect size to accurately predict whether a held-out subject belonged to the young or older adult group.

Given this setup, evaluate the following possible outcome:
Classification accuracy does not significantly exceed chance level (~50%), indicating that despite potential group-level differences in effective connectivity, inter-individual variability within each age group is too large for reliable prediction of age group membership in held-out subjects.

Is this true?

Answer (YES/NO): NO